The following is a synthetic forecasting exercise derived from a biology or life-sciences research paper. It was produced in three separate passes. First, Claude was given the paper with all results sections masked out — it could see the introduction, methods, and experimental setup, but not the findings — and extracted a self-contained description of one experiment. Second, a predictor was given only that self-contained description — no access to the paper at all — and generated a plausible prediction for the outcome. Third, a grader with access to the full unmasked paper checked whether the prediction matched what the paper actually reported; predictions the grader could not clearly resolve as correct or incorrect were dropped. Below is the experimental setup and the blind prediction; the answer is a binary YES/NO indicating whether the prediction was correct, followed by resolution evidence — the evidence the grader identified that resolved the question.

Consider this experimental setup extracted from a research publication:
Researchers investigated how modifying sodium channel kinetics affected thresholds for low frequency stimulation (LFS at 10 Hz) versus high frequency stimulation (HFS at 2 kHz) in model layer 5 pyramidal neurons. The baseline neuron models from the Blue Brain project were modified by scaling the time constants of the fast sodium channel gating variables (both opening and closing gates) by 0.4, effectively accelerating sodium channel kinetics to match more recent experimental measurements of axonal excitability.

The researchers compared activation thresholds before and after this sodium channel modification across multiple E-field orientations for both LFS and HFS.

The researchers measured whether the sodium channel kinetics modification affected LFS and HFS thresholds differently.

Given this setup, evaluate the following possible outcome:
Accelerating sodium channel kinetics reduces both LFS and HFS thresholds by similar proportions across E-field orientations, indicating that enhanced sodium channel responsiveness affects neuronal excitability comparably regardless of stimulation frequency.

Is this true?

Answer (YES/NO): NO